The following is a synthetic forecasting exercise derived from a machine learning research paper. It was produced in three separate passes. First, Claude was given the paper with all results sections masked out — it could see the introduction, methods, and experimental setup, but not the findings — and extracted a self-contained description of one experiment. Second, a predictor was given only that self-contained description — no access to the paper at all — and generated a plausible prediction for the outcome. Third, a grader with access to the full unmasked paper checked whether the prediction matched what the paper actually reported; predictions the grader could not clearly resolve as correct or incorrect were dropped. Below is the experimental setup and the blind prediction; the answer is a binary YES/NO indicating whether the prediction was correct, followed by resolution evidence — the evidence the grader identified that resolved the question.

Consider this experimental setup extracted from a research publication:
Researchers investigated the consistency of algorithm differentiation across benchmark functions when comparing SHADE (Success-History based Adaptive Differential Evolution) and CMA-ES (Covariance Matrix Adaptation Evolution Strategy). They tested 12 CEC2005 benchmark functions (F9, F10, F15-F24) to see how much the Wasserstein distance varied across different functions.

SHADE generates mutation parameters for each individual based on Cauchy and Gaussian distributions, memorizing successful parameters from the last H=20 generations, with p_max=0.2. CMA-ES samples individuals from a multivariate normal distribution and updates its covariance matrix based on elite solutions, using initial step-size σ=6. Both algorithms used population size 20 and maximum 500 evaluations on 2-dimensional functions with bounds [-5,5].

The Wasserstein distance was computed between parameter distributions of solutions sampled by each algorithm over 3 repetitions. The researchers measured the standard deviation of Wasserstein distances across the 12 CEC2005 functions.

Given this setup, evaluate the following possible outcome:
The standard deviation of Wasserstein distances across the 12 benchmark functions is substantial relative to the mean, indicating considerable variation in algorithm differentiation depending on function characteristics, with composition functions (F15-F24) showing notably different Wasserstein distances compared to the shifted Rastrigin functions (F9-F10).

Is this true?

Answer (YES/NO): NO